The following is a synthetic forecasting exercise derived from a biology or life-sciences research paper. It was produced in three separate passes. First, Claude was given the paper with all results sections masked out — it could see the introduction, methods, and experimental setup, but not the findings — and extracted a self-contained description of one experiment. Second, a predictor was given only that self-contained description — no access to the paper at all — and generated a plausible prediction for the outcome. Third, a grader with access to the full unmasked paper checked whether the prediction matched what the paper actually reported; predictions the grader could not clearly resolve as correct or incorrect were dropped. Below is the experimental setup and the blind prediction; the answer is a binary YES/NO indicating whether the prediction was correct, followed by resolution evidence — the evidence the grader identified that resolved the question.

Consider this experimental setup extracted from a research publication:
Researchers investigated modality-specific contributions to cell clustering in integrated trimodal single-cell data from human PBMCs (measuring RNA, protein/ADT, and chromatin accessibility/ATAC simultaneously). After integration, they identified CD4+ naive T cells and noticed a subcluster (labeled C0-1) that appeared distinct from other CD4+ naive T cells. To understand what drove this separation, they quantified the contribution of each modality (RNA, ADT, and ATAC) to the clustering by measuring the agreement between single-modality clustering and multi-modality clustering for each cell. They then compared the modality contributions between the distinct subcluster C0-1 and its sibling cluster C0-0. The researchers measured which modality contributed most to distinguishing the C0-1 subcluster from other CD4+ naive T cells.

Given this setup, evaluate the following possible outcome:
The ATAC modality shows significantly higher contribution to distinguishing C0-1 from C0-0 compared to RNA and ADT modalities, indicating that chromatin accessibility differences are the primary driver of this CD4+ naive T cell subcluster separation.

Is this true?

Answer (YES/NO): YES